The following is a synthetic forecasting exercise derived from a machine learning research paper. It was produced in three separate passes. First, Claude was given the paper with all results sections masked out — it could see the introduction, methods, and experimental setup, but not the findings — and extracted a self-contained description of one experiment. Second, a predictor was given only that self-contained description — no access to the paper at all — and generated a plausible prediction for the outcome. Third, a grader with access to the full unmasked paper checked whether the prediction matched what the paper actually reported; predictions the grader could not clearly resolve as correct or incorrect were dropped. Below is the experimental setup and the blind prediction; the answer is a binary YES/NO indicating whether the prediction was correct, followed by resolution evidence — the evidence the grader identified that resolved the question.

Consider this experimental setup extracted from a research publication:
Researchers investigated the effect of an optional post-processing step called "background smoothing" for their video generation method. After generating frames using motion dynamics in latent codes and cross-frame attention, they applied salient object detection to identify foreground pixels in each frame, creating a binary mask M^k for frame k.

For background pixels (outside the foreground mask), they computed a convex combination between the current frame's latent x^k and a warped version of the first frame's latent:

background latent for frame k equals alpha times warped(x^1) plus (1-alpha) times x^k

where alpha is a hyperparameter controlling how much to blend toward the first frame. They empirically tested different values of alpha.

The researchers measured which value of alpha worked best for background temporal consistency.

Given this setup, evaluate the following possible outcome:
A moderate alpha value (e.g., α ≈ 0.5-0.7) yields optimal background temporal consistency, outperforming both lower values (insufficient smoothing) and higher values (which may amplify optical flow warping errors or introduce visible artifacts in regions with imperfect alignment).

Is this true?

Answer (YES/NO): YES